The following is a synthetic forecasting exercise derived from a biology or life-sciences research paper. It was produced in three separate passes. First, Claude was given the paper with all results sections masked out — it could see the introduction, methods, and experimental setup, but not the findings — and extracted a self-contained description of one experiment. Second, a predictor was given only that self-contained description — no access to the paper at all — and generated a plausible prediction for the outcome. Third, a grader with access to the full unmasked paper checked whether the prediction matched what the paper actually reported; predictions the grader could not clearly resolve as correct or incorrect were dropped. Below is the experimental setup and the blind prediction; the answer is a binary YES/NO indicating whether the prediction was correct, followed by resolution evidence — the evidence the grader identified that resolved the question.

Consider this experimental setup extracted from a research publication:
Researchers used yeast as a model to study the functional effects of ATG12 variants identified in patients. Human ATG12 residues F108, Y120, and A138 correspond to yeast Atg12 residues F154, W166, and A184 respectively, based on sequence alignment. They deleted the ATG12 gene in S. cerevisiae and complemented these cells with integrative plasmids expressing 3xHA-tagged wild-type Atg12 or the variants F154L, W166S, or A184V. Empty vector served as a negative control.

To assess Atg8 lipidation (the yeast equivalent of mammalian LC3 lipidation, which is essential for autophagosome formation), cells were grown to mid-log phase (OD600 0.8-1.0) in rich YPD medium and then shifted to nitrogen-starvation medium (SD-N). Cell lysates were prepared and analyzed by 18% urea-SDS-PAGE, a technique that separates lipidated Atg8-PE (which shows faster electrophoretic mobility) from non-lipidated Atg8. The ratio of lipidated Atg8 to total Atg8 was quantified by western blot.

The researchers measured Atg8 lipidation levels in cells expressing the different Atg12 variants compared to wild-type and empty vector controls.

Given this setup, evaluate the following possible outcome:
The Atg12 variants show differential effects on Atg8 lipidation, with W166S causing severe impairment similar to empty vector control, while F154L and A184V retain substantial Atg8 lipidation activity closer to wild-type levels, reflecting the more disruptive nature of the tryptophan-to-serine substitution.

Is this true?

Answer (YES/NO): NO